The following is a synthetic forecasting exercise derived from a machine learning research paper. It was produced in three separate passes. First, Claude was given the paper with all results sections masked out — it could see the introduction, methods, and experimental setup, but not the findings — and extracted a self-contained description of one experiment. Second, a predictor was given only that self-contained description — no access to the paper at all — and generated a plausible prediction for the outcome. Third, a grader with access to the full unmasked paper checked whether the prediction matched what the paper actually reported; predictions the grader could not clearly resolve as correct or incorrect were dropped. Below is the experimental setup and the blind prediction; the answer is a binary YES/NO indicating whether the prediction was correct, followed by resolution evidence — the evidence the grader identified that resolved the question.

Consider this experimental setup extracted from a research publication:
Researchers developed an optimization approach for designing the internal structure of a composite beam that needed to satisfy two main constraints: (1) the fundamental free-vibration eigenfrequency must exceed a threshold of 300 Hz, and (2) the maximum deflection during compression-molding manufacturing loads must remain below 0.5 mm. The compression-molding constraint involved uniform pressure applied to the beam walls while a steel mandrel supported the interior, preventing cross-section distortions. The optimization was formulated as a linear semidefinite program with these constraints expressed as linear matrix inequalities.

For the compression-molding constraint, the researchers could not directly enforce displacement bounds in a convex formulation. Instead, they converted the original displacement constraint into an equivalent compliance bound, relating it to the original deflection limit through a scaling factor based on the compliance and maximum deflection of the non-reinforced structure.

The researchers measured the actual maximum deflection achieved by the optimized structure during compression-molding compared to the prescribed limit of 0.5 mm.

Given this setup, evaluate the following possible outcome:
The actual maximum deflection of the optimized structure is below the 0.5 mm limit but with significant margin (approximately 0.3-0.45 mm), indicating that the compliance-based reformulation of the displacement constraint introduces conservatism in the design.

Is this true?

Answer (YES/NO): YES